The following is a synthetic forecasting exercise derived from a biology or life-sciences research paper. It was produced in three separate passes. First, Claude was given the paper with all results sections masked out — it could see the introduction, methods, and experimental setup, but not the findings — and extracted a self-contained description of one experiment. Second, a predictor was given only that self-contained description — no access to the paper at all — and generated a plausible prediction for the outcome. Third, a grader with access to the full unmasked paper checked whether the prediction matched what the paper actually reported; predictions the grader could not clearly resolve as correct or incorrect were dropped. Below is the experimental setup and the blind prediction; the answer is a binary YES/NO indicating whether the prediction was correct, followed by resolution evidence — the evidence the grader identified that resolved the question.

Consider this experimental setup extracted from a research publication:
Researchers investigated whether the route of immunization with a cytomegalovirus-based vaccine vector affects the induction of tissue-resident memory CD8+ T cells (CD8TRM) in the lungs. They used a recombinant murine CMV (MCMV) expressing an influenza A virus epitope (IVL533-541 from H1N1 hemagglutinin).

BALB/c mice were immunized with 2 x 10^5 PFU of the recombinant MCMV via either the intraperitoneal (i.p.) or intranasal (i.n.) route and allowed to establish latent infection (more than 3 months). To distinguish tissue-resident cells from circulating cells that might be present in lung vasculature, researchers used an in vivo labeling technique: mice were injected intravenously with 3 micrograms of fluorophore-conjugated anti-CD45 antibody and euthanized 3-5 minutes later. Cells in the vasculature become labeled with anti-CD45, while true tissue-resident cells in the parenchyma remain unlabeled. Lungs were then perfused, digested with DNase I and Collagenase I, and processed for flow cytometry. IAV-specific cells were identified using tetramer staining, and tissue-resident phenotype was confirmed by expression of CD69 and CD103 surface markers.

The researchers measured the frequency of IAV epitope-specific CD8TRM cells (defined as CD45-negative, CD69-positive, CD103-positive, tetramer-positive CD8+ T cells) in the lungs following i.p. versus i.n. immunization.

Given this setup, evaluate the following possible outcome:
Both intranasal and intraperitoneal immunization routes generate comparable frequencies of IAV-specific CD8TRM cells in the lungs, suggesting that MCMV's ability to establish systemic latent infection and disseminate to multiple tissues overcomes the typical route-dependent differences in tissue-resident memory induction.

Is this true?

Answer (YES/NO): NO